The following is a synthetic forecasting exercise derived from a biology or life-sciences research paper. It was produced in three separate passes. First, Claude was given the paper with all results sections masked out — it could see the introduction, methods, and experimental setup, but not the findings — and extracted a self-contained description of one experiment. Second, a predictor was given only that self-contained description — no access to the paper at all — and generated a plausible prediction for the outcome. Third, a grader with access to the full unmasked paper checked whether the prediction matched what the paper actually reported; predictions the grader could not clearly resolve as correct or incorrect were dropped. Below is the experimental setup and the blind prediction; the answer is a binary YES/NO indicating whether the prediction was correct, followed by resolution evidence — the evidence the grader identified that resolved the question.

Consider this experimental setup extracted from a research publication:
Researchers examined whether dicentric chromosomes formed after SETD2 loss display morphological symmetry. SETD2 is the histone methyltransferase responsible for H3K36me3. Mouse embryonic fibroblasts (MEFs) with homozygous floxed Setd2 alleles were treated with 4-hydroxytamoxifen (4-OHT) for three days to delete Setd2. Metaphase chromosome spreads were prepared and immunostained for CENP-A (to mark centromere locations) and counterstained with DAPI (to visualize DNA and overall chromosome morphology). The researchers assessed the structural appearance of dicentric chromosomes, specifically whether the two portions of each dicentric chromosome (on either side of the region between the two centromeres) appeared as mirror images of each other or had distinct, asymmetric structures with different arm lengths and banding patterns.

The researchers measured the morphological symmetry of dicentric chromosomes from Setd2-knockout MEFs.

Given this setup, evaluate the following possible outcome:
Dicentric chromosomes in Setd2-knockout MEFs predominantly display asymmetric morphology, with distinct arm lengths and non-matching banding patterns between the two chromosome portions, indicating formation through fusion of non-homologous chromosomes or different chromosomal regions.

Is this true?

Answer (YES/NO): NO